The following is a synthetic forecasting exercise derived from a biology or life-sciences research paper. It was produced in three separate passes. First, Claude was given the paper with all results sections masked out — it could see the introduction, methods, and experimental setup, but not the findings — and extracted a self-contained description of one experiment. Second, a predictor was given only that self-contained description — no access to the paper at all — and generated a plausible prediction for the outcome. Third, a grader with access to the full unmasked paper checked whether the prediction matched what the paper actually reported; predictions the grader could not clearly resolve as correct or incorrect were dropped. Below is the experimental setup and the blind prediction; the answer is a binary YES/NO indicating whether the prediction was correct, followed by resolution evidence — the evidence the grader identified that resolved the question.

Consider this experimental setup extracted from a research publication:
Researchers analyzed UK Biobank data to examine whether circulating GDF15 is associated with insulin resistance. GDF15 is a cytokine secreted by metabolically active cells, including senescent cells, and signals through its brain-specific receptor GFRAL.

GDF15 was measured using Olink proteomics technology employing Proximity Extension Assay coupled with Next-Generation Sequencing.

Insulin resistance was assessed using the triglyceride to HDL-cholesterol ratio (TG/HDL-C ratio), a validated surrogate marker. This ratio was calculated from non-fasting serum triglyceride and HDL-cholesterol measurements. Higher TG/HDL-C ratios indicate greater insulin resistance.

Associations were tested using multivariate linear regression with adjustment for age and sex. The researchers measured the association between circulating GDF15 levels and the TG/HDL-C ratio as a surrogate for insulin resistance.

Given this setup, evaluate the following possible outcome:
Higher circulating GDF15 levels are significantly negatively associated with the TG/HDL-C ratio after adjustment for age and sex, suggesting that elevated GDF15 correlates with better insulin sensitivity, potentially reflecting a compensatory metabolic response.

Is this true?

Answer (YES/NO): NO